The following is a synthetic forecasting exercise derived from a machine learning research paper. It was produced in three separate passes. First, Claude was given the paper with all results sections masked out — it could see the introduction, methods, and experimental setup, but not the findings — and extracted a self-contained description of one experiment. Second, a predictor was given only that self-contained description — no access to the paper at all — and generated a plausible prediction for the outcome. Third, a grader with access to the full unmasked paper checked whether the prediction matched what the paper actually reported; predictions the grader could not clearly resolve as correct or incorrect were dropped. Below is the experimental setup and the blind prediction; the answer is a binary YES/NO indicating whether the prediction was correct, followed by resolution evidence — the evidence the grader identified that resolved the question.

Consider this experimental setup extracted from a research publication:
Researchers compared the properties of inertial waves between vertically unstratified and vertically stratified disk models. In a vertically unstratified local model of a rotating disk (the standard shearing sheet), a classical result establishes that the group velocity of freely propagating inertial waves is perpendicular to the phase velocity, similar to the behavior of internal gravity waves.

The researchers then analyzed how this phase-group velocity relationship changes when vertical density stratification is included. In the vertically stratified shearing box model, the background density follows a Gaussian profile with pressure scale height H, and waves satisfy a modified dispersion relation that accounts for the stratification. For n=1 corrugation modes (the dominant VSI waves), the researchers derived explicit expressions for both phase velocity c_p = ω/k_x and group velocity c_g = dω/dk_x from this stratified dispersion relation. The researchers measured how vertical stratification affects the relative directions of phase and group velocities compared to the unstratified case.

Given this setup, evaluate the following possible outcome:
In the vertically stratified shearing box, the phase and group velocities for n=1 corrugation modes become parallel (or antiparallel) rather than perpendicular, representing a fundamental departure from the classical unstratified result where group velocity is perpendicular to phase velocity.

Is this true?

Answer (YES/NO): YES